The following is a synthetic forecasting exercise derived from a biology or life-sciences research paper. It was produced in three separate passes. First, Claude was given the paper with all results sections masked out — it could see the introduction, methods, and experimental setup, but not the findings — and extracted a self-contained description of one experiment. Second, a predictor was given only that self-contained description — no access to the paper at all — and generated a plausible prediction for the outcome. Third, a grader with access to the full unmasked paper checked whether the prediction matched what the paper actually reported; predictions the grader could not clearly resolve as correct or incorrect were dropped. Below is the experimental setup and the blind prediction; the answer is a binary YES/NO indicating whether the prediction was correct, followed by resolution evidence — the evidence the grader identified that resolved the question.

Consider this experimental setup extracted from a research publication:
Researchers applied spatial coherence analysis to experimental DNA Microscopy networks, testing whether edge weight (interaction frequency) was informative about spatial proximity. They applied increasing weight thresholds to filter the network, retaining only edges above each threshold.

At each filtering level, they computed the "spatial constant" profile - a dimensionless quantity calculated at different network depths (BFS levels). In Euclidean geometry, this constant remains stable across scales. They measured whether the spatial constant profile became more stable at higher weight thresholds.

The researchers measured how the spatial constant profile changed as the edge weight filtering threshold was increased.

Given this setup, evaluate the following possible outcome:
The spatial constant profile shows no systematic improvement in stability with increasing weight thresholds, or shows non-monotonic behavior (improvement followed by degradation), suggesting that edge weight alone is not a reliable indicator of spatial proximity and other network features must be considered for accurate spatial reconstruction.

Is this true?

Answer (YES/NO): NO